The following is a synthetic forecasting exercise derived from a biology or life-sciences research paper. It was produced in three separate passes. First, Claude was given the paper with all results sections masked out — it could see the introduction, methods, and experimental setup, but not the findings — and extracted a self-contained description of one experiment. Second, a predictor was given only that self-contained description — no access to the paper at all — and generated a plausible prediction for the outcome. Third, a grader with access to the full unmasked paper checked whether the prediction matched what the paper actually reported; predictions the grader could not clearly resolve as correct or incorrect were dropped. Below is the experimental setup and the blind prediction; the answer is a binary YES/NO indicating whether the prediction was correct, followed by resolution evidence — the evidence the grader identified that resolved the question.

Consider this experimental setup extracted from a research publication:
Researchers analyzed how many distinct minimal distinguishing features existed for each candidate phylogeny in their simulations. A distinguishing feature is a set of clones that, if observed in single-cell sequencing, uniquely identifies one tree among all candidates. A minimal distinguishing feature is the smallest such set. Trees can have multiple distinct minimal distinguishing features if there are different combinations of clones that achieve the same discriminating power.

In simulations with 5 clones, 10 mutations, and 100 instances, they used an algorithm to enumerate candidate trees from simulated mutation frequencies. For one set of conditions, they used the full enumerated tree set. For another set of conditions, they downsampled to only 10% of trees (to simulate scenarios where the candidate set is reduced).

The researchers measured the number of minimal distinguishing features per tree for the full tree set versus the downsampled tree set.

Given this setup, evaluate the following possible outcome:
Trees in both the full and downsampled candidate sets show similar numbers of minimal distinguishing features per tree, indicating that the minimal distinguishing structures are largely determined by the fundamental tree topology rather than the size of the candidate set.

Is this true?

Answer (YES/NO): NO